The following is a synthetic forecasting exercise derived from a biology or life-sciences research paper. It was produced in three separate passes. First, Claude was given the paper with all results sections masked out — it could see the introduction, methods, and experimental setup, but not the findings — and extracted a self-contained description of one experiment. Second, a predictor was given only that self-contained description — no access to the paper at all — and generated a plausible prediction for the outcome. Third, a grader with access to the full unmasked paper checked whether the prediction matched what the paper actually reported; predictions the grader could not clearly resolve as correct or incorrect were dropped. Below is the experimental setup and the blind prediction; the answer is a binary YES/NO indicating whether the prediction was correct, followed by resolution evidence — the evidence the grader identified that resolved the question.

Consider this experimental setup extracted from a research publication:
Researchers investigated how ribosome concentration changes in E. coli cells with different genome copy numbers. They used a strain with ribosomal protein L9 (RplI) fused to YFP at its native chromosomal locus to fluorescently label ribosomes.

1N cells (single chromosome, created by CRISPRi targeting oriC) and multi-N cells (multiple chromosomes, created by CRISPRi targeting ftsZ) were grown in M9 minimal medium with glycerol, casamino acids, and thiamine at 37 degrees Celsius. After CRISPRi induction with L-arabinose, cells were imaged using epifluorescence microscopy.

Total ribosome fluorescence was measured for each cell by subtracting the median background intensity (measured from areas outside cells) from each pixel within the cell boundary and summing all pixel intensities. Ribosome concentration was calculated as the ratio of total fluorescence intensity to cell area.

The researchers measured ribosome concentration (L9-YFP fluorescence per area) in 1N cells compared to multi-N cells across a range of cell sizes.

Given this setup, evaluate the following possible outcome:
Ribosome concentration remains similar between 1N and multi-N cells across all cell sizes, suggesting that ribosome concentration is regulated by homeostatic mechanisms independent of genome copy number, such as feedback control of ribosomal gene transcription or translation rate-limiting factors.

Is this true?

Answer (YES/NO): YES